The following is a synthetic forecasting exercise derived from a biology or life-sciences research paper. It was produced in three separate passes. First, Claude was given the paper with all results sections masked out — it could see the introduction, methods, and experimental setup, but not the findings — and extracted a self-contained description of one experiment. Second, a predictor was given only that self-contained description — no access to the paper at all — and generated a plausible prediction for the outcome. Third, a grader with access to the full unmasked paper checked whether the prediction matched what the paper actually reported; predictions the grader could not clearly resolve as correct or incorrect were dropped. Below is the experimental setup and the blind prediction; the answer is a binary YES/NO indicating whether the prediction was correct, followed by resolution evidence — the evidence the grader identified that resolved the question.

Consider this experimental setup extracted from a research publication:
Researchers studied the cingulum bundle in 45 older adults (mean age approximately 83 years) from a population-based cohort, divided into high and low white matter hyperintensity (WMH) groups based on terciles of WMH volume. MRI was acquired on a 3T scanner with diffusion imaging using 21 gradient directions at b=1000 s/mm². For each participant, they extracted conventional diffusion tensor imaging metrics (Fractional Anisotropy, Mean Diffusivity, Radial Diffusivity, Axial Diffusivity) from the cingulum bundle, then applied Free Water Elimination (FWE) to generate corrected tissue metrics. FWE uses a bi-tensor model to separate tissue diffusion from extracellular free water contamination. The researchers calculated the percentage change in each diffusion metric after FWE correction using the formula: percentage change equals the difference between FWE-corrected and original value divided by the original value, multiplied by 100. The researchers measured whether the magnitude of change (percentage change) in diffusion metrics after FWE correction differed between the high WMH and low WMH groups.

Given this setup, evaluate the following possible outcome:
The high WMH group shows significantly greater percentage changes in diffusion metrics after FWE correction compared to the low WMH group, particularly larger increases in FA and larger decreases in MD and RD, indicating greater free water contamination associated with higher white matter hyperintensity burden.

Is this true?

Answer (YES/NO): NO